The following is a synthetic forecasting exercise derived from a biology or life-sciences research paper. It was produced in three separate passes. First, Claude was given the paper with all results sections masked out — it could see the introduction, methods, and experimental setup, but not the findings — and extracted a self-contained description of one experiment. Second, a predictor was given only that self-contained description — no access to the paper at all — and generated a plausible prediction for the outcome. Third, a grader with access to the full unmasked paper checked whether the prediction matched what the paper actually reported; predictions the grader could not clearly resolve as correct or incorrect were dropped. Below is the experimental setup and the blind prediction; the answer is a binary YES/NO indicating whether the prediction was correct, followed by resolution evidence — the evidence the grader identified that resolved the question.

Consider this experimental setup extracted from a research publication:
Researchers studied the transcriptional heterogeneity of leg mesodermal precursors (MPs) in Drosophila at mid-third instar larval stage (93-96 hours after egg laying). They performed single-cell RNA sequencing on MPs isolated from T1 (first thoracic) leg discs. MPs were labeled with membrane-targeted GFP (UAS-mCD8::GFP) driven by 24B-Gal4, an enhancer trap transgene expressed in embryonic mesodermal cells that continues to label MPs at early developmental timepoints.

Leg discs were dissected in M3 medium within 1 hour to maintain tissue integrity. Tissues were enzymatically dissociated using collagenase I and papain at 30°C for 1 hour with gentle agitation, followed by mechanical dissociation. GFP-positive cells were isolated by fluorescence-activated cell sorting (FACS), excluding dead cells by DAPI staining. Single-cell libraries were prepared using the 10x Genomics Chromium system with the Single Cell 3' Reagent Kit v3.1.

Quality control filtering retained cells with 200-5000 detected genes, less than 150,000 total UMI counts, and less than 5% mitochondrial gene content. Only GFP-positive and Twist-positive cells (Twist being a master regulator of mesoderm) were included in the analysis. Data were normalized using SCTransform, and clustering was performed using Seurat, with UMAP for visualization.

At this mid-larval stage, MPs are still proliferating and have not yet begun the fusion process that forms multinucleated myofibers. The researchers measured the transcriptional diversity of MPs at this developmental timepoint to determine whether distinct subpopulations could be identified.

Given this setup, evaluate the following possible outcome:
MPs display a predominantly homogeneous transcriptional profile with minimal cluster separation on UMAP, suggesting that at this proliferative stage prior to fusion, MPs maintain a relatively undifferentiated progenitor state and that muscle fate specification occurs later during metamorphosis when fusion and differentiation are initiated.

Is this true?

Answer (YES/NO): NO